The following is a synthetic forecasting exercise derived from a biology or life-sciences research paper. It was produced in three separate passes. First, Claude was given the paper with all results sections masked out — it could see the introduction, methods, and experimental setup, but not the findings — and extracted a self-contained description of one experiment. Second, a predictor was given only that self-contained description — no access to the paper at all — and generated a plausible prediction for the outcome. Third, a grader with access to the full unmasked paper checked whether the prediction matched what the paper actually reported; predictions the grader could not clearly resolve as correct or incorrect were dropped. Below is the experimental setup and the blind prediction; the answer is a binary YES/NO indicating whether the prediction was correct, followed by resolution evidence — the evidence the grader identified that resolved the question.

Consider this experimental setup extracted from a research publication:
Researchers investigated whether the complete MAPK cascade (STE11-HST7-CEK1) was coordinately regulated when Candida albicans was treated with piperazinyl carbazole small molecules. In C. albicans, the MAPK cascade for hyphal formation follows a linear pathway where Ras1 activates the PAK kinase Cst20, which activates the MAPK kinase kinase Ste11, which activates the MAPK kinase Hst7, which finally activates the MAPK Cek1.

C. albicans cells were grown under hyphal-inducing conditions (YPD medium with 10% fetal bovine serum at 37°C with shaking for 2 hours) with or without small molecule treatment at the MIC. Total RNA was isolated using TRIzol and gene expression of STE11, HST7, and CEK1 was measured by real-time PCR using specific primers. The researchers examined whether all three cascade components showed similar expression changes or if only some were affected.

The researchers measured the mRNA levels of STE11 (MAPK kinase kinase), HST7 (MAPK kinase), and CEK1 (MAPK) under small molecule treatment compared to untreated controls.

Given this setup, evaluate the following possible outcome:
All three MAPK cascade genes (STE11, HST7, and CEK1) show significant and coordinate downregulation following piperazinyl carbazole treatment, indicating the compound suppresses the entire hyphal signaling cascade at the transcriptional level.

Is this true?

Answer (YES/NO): YES